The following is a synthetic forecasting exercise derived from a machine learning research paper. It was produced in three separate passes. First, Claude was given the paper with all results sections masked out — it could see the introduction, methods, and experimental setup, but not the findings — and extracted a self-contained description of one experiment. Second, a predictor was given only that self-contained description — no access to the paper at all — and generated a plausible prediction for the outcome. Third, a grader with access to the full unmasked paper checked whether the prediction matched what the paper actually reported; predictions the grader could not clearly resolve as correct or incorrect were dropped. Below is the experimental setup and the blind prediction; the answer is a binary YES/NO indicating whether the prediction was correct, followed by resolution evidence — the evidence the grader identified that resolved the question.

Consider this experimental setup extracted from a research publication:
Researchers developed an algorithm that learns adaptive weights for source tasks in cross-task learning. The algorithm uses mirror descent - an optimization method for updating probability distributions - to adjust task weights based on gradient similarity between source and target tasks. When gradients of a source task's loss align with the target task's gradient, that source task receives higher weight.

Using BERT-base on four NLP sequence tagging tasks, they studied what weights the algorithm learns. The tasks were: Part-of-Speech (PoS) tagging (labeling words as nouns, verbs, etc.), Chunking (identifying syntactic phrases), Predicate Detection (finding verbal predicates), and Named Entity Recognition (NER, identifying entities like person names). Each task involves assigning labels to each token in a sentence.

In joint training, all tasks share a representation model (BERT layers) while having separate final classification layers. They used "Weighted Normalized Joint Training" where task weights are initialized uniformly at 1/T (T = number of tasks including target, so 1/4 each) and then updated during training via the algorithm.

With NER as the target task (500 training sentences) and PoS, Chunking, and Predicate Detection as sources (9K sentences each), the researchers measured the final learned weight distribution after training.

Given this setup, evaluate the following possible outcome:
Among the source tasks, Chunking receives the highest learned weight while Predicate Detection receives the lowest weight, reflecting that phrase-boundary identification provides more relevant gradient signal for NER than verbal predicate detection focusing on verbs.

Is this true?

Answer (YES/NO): NO